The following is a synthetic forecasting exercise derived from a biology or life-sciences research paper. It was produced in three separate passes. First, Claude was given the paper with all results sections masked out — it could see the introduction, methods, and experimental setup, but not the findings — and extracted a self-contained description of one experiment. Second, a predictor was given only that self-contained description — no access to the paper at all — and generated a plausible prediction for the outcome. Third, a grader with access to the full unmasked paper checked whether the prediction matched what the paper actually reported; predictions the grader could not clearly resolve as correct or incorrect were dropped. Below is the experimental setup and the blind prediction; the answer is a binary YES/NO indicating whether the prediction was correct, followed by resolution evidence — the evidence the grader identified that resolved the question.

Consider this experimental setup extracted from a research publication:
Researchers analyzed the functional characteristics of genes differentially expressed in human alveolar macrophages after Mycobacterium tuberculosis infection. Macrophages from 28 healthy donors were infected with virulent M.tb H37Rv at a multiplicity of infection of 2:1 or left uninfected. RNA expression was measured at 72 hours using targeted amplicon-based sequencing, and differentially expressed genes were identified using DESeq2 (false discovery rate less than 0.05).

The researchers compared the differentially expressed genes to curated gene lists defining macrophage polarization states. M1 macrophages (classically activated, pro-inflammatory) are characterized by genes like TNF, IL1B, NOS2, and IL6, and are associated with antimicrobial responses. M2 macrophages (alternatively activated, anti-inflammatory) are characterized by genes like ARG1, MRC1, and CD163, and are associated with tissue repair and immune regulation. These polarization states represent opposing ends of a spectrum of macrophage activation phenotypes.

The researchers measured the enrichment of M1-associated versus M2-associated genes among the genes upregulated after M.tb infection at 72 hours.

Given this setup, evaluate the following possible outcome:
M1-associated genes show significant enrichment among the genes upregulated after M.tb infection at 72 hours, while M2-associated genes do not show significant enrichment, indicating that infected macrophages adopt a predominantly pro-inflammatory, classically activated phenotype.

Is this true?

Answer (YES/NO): NO